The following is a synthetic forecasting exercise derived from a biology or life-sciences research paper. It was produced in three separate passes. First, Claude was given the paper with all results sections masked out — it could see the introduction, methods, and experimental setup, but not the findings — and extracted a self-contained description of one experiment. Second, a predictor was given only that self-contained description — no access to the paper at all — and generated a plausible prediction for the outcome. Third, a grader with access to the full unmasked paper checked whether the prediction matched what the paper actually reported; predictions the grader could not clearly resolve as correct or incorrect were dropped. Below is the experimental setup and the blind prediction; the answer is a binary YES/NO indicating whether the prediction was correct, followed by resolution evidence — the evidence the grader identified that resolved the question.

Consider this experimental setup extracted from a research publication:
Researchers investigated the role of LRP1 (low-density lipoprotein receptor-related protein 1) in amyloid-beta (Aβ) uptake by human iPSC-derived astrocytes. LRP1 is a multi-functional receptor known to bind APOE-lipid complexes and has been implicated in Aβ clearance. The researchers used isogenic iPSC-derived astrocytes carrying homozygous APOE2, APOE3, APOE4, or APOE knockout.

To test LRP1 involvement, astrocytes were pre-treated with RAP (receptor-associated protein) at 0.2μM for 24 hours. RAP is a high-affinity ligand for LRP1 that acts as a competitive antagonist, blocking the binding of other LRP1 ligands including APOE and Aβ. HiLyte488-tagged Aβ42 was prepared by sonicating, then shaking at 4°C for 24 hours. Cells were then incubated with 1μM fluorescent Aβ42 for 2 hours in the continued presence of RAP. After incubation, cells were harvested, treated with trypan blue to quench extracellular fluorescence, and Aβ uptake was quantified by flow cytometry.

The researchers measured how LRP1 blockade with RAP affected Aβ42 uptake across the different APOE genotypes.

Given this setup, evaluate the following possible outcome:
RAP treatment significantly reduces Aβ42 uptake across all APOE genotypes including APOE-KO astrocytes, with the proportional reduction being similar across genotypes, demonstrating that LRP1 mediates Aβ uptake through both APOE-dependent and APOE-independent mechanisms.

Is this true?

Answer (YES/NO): NO